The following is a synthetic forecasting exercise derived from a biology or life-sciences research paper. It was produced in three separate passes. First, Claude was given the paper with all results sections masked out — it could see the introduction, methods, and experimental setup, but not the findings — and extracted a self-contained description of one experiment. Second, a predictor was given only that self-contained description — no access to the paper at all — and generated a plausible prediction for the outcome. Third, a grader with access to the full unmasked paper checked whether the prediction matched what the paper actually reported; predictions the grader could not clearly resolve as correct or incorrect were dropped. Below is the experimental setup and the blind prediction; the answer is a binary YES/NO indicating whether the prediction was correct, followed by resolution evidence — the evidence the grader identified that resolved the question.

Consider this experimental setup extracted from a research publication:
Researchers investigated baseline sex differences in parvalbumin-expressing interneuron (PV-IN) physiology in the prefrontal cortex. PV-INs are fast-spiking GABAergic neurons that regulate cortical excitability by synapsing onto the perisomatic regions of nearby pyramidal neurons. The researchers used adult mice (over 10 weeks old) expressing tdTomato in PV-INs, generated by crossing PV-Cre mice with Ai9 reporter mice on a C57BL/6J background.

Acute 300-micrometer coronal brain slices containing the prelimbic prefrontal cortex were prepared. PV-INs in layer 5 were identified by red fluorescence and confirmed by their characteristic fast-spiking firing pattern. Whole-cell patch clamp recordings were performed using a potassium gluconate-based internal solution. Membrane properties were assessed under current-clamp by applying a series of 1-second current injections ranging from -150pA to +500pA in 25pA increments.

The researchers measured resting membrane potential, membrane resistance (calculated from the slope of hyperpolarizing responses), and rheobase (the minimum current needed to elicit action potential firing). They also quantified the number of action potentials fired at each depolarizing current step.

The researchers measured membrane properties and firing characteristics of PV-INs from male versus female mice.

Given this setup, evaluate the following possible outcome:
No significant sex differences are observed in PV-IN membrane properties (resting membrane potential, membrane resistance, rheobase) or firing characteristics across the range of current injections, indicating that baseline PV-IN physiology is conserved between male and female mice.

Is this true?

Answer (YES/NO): NO